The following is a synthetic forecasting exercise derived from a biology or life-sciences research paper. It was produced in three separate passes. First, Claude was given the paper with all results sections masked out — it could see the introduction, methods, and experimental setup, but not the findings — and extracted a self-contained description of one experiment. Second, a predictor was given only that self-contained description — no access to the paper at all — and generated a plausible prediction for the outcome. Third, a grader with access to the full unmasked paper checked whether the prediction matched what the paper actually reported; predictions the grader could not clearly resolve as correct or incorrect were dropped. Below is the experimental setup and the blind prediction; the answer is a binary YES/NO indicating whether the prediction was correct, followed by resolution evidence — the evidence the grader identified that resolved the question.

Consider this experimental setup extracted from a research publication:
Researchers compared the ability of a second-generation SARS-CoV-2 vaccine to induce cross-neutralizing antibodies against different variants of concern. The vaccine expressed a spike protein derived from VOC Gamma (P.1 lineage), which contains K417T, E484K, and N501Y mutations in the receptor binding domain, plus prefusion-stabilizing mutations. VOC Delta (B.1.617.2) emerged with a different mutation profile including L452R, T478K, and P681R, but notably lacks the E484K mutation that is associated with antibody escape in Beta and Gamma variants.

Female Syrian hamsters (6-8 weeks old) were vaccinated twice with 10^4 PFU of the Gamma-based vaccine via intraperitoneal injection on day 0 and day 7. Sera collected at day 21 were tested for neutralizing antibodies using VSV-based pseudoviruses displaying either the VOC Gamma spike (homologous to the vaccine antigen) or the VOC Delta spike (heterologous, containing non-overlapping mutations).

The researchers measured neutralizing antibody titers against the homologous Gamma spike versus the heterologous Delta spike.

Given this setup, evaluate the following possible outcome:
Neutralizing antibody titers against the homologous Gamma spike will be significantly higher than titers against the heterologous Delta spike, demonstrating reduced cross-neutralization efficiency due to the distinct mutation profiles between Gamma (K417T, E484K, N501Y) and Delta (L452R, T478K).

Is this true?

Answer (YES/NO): YES